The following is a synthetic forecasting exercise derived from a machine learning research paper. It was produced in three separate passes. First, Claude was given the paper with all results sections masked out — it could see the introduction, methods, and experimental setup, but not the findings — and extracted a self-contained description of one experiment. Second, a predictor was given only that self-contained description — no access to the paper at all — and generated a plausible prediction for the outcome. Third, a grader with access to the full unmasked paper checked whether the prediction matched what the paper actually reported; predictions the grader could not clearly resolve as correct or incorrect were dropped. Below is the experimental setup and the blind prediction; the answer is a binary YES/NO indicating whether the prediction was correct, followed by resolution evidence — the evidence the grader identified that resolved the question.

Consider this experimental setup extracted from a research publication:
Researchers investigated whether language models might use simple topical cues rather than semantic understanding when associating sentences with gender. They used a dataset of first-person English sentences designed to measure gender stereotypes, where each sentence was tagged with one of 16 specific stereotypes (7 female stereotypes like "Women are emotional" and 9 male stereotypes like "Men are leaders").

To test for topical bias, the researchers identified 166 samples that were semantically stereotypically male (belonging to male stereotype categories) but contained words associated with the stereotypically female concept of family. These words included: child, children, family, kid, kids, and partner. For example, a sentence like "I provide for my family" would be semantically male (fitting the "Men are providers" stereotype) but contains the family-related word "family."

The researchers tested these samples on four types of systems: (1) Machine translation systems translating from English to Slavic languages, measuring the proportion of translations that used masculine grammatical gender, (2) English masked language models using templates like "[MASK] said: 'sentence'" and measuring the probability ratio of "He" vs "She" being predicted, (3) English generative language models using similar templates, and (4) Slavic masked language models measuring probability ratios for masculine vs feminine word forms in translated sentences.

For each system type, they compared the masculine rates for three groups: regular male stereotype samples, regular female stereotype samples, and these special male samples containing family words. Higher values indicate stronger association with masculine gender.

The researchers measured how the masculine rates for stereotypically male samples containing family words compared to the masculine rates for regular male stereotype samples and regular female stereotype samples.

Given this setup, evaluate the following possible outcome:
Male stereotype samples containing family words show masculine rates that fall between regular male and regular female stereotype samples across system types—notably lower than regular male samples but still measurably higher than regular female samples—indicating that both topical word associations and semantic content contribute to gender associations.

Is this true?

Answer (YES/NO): NO